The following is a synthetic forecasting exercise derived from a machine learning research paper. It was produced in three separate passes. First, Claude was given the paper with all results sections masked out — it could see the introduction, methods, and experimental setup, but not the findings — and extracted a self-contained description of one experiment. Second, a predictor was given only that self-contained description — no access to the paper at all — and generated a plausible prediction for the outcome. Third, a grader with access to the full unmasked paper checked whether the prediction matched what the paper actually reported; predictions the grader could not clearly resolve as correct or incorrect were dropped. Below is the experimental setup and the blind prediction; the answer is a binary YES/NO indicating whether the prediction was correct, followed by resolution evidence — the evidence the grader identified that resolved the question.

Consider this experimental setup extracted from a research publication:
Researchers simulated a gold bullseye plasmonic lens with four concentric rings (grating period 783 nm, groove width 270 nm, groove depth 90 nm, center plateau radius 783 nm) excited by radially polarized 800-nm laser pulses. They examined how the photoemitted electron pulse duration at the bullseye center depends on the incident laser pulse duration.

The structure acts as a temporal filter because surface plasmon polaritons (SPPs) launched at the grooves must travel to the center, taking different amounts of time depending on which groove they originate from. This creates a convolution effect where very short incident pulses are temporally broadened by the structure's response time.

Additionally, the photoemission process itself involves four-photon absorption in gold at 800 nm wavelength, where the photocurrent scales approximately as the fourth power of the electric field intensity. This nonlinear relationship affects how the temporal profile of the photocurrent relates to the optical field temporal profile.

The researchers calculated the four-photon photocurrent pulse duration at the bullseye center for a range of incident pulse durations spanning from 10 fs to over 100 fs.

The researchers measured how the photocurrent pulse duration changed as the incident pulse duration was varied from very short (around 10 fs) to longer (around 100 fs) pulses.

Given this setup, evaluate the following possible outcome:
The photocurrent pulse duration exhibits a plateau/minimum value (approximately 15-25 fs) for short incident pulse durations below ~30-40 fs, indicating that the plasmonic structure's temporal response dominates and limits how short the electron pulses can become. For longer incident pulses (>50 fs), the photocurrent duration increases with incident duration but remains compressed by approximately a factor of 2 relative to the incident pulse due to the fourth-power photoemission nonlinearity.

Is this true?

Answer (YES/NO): NO